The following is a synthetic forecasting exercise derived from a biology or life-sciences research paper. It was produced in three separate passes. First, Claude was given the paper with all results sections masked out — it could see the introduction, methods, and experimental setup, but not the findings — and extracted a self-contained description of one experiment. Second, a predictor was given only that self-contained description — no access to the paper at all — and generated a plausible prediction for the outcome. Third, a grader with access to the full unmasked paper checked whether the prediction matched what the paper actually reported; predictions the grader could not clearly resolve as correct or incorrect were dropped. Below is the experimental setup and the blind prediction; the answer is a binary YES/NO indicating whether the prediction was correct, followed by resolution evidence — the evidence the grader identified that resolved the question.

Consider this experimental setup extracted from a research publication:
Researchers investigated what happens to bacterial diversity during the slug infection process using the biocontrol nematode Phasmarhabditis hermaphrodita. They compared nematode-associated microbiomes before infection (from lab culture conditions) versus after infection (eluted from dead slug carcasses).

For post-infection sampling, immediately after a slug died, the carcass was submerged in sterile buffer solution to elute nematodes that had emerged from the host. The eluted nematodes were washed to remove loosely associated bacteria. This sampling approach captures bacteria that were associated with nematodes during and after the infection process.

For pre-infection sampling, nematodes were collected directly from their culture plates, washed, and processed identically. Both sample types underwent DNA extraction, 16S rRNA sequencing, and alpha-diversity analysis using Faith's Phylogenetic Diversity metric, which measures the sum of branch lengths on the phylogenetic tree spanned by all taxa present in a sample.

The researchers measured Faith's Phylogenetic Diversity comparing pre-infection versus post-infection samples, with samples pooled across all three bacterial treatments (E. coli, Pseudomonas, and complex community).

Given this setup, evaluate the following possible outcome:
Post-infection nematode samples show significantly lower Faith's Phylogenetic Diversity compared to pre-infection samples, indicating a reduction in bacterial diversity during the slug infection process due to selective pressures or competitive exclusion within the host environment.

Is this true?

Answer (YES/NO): NO